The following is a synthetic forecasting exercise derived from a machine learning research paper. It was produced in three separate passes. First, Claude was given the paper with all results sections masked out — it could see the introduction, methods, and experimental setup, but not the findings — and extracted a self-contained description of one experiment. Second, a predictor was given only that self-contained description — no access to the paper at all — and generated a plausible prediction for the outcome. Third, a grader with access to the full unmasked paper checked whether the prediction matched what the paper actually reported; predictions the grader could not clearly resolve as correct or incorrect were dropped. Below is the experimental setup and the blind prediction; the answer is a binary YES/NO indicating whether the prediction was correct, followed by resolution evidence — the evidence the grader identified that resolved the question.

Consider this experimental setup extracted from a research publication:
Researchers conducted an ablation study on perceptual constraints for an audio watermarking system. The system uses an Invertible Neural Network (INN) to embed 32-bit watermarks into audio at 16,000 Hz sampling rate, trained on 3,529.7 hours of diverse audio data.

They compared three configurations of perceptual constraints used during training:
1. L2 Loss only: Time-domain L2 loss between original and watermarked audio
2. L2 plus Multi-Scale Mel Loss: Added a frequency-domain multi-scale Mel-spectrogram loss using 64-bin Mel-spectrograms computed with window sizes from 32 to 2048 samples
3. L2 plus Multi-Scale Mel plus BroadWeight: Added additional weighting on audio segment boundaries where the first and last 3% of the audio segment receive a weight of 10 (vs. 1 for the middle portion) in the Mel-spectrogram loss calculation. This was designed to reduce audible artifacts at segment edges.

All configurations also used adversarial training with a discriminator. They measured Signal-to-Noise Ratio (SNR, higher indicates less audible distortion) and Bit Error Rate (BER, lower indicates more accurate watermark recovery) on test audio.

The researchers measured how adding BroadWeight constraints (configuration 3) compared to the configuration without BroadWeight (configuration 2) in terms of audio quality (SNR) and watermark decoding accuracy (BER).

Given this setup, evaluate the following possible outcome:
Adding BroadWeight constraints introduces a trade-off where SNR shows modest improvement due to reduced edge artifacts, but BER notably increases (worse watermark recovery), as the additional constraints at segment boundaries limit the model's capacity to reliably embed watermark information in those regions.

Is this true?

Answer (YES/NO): YES